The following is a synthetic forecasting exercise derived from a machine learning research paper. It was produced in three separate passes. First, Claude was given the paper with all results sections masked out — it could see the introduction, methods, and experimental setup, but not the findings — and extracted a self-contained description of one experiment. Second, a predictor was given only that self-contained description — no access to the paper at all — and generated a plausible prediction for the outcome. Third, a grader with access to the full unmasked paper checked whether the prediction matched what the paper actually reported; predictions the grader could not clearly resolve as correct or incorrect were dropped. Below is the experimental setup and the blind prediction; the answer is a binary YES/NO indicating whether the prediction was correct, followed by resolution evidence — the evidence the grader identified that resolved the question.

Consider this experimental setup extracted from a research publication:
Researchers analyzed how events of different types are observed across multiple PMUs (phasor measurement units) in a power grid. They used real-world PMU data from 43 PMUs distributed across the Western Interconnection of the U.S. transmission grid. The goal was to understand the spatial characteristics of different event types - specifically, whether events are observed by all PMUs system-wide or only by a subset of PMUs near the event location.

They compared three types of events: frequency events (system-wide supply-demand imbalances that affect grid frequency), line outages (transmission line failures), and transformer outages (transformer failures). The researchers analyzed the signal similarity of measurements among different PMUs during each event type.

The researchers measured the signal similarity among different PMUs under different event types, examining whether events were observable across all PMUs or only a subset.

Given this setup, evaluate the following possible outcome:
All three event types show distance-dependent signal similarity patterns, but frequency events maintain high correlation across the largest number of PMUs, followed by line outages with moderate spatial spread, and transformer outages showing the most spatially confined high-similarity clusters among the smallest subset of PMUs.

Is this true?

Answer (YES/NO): NO